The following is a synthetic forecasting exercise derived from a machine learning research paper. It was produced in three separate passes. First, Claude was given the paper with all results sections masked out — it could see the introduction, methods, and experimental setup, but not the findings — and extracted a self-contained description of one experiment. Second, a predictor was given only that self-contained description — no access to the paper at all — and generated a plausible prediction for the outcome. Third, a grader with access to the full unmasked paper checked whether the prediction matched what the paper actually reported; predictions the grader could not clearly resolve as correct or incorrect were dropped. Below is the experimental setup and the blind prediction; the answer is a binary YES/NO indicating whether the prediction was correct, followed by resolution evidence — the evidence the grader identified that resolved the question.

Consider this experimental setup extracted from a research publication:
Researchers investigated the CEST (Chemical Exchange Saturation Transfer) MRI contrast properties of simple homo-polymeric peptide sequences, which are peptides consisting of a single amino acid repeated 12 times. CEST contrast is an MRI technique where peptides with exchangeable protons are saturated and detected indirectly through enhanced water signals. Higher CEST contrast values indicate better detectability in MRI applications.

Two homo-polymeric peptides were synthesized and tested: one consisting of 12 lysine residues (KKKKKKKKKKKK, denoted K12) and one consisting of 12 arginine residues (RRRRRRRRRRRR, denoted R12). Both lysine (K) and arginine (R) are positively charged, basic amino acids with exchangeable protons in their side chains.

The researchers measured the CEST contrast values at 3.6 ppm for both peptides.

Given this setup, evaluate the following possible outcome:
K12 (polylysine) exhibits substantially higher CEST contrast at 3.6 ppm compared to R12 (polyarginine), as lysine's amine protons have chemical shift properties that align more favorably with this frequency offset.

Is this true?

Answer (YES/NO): NO